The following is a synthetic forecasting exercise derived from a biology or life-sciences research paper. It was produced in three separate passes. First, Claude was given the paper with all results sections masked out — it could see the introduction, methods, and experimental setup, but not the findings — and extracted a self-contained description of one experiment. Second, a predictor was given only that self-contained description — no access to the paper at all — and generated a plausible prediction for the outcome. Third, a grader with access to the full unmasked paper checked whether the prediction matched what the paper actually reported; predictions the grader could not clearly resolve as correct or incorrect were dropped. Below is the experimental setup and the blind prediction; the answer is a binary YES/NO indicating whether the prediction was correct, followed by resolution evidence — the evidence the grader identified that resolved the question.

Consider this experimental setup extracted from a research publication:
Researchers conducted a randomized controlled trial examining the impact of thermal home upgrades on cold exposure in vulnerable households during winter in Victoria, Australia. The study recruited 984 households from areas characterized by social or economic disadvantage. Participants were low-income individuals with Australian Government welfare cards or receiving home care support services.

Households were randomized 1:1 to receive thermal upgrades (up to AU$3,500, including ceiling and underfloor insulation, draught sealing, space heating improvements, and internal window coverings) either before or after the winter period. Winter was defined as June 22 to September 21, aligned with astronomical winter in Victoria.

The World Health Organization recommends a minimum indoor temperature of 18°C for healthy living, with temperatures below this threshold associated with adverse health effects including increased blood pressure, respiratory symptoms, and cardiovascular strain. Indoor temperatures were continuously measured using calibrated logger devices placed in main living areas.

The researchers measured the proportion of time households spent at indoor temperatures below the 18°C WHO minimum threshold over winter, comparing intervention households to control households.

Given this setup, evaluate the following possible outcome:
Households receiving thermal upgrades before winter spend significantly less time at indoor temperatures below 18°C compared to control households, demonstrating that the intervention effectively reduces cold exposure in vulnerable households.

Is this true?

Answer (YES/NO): YES